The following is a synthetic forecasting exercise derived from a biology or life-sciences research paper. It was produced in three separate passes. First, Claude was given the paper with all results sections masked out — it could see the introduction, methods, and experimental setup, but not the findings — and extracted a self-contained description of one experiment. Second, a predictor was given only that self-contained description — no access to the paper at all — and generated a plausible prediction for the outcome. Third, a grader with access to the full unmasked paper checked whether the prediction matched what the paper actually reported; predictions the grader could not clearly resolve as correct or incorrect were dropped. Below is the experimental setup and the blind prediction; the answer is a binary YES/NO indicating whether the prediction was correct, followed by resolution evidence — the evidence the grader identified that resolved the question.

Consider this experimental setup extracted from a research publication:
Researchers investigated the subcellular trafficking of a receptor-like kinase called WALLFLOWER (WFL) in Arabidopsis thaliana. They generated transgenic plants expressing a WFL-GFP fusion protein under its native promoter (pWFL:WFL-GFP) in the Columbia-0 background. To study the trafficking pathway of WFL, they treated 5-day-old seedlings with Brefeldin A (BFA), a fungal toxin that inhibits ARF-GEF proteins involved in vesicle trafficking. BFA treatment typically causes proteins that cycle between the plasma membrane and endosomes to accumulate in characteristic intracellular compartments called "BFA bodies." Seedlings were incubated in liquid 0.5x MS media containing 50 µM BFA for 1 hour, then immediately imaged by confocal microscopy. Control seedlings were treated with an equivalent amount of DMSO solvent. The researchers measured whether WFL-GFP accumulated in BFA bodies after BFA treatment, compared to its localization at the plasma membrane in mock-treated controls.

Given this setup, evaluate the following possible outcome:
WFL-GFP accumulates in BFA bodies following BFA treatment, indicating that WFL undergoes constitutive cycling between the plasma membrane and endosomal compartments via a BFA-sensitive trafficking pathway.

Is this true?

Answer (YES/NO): NO